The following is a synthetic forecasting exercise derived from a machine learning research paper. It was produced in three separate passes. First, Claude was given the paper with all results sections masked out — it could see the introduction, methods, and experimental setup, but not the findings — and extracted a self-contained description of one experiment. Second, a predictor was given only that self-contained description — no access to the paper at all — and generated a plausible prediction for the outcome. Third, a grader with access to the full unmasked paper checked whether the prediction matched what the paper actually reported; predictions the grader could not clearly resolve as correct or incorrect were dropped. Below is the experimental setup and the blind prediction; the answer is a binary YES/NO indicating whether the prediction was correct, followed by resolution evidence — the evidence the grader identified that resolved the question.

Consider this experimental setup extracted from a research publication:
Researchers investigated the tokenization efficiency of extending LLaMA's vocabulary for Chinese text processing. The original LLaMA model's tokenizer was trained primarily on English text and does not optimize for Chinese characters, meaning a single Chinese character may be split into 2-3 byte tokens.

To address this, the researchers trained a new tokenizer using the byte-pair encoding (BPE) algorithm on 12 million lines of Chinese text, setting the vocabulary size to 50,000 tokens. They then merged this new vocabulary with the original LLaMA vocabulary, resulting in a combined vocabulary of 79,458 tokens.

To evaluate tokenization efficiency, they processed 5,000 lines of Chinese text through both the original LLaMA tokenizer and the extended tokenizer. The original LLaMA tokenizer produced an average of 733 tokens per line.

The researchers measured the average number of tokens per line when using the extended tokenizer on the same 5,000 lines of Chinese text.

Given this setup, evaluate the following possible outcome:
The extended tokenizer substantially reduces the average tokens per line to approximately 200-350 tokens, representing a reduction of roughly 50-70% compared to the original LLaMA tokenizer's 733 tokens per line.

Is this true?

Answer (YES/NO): YES